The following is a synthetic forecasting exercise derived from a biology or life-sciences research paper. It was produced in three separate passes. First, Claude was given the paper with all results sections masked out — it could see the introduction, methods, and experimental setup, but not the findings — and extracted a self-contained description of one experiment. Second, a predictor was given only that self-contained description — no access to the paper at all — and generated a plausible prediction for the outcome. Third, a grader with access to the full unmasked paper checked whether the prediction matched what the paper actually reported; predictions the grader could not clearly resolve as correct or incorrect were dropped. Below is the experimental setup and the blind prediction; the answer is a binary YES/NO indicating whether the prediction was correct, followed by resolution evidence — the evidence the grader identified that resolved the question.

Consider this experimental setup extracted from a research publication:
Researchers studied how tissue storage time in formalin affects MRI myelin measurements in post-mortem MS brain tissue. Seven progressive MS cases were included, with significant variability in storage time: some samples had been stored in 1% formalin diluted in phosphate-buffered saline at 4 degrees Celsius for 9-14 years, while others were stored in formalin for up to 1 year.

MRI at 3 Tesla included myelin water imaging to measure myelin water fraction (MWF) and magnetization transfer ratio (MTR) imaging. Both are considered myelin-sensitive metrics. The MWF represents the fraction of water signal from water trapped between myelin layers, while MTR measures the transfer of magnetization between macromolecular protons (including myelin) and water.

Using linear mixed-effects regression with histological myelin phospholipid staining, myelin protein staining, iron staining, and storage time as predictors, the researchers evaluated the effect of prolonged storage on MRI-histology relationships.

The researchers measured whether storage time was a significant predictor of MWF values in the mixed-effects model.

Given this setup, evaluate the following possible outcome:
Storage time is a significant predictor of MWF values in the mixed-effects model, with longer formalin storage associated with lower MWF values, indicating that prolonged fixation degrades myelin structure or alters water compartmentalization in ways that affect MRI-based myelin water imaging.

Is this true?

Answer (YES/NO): NO